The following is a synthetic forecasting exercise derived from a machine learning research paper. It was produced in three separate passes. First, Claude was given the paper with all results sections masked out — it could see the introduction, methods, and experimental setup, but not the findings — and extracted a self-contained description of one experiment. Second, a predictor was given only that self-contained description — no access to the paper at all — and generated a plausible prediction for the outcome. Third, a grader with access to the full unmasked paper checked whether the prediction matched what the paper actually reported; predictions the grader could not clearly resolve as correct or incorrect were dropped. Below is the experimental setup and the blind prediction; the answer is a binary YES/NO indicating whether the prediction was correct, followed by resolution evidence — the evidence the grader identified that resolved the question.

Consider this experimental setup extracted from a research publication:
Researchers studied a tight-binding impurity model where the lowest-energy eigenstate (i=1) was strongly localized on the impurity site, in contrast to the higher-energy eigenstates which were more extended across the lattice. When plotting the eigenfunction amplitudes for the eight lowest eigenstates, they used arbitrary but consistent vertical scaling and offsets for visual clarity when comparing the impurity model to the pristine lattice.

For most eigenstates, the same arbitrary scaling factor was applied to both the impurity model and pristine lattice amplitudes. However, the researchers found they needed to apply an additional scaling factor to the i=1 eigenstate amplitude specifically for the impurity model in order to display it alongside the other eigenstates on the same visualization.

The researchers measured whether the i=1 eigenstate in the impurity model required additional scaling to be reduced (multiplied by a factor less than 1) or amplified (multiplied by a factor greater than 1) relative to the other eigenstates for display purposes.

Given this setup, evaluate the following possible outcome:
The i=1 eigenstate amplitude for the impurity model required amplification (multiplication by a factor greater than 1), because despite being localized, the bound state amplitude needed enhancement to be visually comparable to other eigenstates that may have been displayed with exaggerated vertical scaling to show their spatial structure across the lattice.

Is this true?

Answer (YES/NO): NO